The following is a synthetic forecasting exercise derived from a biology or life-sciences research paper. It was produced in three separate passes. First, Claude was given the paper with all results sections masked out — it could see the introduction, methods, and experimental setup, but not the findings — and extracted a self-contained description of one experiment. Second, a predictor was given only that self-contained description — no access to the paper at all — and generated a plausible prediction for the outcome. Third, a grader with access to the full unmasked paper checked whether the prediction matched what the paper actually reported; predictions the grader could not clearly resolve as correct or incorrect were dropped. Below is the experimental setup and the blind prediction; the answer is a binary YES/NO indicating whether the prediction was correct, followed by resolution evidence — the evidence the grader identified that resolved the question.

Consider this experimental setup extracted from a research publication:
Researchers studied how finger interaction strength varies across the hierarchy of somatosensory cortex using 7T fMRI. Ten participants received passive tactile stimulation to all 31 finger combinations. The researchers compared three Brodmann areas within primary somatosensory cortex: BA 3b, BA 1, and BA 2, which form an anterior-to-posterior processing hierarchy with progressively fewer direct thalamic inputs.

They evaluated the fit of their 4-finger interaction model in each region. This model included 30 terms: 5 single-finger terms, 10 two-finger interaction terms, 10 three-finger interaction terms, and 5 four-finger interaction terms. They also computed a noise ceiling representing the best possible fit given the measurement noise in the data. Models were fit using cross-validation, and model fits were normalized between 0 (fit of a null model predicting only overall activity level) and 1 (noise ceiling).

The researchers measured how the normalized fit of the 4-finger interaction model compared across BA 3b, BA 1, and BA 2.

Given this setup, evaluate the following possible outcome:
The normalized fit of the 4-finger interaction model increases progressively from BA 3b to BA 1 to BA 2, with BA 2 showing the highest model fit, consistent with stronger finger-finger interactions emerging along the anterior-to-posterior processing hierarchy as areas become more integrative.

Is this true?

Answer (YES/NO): NO